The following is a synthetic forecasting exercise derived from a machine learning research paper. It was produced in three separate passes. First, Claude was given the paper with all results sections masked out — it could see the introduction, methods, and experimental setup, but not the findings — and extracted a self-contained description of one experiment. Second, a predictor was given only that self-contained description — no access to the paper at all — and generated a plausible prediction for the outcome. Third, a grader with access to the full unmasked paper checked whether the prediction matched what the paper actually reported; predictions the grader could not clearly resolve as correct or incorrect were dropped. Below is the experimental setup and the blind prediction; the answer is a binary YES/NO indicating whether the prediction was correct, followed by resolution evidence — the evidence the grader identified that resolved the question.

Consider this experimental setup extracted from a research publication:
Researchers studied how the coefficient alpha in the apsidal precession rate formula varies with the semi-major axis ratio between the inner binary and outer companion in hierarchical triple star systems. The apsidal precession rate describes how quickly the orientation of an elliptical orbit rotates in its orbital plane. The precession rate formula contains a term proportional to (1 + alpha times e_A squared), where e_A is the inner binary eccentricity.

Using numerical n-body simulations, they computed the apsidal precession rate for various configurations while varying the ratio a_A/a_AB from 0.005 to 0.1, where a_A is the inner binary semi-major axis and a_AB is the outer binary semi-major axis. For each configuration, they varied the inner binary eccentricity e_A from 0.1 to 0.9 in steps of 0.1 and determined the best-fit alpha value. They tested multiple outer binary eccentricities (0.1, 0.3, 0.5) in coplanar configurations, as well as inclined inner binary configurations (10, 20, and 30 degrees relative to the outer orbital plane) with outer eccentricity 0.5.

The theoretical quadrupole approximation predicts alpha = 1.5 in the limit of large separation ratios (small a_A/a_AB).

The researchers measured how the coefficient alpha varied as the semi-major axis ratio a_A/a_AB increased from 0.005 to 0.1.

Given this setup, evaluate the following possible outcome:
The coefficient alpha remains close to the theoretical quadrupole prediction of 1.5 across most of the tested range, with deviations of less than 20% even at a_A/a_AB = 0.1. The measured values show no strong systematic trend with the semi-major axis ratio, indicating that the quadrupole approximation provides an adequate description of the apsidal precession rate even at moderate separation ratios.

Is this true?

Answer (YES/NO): NO